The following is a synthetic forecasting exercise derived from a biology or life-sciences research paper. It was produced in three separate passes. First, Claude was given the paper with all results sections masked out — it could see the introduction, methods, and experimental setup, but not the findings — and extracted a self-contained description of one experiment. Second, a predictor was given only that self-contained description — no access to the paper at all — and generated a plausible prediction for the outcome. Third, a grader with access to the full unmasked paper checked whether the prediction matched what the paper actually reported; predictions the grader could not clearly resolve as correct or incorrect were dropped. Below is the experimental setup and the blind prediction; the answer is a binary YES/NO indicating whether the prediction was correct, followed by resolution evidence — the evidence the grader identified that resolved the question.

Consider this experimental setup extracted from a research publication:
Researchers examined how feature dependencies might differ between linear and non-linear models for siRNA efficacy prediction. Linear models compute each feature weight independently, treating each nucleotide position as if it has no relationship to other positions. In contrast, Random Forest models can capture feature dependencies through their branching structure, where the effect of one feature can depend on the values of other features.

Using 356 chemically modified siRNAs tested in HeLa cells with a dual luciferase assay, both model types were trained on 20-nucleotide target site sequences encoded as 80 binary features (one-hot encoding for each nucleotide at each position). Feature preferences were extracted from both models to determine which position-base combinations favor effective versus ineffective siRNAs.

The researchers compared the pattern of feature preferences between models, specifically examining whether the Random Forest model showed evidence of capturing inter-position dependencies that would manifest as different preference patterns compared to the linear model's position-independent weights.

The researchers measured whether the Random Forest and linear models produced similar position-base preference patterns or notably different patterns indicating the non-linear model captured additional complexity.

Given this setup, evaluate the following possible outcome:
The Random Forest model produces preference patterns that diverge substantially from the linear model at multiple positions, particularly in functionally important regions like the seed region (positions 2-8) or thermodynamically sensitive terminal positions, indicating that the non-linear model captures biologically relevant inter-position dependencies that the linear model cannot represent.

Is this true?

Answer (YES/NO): NO